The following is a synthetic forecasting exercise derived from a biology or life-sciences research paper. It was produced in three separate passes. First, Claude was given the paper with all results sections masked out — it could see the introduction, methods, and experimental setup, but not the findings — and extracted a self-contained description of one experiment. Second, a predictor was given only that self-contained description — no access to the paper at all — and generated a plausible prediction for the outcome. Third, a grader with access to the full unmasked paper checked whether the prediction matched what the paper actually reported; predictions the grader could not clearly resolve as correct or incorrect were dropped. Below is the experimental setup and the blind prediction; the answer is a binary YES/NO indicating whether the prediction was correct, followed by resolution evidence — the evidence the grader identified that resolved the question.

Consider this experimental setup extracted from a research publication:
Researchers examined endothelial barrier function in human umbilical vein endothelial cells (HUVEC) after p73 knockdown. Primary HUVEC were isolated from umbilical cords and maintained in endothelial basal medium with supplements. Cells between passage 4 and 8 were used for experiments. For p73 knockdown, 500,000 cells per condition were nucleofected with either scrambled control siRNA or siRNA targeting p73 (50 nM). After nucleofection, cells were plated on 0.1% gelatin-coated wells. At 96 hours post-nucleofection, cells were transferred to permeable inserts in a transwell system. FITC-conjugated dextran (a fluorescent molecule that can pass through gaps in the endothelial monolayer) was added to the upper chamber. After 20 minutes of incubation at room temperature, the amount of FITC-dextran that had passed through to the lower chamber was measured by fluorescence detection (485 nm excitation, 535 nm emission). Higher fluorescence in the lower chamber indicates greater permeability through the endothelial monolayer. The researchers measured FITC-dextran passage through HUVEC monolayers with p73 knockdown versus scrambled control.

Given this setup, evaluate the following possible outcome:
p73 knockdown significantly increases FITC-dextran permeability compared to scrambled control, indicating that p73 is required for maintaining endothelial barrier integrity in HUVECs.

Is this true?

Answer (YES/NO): YES